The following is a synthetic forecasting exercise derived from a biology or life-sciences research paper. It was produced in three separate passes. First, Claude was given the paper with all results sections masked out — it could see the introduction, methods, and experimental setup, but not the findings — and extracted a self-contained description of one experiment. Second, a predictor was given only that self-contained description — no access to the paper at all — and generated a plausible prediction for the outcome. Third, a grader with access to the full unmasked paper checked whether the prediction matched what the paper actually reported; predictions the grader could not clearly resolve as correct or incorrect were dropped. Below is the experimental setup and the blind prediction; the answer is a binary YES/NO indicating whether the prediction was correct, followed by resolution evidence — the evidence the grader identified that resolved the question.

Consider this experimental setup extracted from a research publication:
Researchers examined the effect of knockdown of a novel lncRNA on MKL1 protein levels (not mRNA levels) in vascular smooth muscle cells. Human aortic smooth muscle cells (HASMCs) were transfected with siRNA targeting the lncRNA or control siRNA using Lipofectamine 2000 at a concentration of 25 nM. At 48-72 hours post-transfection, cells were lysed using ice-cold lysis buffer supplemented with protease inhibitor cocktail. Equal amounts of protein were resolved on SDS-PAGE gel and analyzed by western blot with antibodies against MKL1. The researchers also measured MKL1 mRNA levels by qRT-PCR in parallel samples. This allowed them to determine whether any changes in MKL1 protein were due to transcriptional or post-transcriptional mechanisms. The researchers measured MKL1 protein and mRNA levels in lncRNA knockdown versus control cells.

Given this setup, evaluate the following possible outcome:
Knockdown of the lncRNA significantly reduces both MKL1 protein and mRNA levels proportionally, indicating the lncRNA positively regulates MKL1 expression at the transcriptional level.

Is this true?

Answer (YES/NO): NO